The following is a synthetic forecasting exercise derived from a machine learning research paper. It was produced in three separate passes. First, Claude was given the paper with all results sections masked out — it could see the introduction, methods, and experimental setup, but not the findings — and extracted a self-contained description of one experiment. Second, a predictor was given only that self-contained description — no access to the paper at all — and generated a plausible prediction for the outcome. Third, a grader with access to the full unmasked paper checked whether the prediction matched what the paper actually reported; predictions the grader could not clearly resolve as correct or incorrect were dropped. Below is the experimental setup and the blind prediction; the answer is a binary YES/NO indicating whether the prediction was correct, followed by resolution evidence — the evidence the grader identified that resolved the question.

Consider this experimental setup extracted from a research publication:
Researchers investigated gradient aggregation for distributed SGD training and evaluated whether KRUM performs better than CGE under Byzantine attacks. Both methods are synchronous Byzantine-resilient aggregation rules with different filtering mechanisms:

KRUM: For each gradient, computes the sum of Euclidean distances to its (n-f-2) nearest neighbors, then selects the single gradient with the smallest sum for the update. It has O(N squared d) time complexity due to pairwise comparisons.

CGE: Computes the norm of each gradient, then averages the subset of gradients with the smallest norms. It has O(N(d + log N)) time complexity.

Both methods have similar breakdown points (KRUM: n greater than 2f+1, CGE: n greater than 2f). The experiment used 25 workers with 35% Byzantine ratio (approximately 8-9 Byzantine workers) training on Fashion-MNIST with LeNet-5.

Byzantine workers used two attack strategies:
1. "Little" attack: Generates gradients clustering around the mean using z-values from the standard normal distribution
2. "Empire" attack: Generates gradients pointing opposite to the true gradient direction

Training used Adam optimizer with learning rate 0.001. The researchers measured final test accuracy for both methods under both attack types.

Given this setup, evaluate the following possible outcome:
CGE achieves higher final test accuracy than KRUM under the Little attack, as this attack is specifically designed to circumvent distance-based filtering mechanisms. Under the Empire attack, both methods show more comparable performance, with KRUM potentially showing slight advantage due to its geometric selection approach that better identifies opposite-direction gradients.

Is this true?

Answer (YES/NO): NO